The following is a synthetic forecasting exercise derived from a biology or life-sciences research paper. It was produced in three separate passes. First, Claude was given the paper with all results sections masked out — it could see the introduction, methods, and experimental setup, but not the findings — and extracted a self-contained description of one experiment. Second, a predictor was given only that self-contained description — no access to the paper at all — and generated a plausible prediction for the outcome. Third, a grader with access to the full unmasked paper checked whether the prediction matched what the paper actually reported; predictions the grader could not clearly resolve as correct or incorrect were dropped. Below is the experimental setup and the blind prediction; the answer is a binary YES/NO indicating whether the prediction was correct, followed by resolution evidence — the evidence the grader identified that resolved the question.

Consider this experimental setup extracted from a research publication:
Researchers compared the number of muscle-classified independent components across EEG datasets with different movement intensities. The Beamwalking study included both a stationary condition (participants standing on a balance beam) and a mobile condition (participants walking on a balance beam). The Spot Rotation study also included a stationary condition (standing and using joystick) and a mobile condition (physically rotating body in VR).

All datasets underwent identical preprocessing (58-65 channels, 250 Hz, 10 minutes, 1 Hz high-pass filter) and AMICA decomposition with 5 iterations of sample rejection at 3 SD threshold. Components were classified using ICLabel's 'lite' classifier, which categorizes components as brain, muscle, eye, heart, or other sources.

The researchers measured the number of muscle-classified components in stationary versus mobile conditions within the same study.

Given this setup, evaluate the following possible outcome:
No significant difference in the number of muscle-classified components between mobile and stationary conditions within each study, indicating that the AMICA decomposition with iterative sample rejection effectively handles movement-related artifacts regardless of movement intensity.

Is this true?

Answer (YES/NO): NO